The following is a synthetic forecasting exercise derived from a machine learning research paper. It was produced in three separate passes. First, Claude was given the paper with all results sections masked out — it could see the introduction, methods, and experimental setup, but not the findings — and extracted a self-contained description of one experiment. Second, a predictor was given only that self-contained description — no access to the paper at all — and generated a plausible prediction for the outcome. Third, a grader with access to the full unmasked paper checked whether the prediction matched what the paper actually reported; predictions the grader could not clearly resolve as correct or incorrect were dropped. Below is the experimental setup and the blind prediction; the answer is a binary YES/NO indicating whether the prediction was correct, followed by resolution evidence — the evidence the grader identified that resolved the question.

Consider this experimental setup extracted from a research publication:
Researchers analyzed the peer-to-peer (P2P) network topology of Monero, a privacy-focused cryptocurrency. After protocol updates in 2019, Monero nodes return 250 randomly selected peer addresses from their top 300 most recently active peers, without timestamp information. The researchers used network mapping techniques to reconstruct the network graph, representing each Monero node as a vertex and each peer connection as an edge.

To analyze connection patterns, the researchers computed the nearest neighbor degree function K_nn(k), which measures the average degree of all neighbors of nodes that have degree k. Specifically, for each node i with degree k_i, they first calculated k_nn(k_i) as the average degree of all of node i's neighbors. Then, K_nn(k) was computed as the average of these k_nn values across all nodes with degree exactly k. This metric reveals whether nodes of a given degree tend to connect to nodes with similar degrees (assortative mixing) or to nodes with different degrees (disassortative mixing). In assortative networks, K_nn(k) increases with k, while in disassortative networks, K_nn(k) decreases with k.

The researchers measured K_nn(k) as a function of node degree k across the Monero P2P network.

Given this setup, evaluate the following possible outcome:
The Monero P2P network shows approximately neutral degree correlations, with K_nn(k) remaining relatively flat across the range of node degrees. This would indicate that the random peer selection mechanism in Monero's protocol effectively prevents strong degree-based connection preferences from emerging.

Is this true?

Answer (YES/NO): NO